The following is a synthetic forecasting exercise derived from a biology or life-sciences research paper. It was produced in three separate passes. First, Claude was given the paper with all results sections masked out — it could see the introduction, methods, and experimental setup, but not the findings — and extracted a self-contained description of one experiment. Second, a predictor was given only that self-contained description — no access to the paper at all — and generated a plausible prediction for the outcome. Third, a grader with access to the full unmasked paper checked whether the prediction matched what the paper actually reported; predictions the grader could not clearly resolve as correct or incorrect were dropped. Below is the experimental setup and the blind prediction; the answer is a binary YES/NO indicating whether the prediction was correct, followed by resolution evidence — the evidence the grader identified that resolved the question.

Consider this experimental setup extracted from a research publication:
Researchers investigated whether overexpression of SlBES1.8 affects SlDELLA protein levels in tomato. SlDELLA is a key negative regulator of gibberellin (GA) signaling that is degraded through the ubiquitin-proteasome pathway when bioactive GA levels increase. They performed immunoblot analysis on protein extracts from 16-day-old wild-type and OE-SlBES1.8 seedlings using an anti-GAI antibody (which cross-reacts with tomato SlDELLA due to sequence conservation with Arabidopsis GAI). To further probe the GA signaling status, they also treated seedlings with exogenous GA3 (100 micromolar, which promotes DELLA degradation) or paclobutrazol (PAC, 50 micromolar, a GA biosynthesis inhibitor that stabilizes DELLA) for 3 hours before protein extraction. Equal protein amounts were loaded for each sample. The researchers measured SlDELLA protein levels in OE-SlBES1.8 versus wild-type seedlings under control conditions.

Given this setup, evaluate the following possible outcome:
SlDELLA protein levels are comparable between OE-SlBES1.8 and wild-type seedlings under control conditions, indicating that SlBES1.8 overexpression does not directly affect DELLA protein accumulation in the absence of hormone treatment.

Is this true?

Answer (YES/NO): NO